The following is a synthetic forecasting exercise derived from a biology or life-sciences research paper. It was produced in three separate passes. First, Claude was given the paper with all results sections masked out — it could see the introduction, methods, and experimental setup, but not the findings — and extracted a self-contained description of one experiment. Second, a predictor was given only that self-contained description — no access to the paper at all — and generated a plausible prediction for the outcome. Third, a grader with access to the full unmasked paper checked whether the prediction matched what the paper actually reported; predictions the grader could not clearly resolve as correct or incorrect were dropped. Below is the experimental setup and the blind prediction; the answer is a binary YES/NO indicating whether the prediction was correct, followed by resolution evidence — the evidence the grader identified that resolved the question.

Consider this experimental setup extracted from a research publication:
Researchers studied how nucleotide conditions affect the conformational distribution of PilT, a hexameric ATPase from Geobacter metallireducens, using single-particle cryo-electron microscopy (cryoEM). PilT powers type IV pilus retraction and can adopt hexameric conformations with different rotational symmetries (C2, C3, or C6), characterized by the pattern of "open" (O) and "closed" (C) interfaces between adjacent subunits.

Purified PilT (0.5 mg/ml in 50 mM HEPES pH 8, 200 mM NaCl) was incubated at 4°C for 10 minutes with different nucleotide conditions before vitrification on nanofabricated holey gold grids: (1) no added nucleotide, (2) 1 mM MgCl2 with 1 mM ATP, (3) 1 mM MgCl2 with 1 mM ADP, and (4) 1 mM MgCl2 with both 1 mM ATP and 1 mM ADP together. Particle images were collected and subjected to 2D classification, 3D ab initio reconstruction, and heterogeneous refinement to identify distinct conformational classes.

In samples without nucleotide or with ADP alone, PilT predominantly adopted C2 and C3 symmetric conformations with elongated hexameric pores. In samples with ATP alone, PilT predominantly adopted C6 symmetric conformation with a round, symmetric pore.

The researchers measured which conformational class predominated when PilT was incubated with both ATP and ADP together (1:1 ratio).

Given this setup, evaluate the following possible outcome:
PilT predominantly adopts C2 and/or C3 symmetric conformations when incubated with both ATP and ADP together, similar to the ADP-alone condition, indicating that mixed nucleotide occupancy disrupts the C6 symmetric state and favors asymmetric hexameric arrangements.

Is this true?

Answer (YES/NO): NO